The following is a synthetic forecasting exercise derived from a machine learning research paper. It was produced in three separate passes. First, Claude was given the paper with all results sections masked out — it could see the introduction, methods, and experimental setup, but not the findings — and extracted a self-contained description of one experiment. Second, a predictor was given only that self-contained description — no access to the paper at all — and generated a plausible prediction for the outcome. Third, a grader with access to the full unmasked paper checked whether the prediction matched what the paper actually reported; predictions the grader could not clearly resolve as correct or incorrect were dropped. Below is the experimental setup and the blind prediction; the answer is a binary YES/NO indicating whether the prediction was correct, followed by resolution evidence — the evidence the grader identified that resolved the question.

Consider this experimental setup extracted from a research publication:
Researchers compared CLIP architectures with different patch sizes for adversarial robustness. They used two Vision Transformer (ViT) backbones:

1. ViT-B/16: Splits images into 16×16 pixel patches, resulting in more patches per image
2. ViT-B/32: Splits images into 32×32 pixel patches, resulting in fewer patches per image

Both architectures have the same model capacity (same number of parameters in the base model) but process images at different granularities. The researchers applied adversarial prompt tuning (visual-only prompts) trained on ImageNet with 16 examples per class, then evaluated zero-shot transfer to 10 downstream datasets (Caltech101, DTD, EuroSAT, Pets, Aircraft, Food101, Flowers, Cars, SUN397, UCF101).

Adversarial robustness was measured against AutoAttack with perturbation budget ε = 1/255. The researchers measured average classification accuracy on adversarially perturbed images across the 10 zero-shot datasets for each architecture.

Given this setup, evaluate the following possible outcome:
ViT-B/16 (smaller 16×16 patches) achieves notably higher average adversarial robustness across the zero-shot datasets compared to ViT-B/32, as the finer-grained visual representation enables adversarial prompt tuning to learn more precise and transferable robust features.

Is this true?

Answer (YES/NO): YES